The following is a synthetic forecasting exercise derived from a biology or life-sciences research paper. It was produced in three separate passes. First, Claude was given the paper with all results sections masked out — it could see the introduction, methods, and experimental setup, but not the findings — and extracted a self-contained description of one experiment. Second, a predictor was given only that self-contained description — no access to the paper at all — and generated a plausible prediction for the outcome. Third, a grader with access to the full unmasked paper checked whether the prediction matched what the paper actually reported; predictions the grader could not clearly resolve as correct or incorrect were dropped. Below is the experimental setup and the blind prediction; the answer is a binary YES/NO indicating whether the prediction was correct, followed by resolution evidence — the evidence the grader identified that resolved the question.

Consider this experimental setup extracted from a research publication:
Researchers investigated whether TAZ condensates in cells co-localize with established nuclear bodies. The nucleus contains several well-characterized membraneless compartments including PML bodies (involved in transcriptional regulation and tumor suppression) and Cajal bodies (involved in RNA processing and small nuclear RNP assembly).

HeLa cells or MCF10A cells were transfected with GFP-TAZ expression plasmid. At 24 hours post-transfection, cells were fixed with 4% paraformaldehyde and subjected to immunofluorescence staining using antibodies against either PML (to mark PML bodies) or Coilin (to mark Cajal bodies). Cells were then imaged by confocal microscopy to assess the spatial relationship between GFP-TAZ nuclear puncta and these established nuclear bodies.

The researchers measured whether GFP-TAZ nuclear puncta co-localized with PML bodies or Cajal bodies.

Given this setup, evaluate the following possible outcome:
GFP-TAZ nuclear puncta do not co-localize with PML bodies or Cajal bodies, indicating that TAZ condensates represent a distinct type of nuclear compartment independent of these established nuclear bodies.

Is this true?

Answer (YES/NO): YES